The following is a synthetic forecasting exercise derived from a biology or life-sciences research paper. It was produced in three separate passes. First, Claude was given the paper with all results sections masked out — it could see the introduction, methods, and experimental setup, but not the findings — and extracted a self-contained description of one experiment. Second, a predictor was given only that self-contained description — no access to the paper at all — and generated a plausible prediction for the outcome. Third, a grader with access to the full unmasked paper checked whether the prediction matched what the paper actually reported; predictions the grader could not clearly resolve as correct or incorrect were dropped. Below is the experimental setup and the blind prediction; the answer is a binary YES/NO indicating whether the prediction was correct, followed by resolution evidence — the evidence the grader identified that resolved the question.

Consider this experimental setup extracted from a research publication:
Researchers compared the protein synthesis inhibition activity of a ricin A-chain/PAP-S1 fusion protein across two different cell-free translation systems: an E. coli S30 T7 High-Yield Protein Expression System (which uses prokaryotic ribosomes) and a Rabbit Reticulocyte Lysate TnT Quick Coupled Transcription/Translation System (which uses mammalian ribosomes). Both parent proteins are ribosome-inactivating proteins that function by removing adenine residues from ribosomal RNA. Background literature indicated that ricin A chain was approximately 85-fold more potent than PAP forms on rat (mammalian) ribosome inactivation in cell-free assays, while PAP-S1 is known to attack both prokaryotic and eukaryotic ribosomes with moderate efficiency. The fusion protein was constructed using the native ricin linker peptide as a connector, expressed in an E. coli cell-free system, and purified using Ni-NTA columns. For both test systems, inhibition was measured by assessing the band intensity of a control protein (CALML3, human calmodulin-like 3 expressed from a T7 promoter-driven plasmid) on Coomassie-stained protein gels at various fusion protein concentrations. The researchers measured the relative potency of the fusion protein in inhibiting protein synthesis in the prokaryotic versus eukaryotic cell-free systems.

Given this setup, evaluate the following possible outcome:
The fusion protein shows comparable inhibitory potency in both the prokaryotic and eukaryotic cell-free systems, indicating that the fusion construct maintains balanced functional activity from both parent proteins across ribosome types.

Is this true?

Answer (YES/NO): NO